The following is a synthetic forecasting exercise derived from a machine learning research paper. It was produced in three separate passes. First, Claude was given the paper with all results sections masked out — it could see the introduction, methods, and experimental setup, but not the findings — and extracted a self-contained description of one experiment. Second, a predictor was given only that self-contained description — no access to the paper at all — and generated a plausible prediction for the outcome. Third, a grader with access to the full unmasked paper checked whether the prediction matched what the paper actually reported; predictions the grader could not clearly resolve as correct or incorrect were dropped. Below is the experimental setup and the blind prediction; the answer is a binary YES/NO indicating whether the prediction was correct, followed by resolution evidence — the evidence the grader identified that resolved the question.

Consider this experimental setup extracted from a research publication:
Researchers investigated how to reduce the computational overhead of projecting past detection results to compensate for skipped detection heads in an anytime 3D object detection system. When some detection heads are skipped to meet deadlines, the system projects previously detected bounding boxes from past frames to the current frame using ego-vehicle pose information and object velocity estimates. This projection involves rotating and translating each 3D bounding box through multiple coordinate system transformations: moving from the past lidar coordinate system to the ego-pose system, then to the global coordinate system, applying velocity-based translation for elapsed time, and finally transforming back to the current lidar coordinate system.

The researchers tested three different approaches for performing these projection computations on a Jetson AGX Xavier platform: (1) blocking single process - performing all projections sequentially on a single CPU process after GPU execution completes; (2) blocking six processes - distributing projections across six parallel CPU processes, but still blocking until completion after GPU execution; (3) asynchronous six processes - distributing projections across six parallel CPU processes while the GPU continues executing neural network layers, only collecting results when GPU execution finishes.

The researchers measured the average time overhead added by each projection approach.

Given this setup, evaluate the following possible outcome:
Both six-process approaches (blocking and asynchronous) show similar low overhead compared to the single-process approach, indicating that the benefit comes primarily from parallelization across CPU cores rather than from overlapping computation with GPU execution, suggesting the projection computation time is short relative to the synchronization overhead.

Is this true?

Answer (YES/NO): NO